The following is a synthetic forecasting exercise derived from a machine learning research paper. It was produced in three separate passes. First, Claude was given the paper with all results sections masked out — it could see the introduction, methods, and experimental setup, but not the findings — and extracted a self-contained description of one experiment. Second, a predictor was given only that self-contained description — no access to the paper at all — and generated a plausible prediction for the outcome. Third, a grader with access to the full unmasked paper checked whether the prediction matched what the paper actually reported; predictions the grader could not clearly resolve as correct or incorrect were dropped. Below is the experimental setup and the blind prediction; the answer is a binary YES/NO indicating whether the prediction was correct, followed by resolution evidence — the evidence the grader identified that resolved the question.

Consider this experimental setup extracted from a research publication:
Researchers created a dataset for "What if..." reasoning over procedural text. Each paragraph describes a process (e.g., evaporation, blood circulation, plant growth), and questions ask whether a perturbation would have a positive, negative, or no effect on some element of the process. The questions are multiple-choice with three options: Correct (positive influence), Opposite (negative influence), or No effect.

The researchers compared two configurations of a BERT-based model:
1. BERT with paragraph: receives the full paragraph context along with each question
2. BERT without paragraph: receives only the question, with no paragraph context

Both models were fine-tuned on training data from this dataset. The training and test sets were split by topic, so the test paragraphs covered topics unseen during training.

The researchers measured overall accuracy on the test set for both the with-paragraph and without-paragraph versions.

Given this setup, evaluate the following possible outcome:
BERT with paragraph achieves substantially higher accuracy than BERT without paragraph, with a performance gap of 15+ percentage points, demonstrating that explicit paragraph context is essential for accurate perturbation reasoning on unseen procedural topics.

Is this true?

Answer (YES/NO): NO